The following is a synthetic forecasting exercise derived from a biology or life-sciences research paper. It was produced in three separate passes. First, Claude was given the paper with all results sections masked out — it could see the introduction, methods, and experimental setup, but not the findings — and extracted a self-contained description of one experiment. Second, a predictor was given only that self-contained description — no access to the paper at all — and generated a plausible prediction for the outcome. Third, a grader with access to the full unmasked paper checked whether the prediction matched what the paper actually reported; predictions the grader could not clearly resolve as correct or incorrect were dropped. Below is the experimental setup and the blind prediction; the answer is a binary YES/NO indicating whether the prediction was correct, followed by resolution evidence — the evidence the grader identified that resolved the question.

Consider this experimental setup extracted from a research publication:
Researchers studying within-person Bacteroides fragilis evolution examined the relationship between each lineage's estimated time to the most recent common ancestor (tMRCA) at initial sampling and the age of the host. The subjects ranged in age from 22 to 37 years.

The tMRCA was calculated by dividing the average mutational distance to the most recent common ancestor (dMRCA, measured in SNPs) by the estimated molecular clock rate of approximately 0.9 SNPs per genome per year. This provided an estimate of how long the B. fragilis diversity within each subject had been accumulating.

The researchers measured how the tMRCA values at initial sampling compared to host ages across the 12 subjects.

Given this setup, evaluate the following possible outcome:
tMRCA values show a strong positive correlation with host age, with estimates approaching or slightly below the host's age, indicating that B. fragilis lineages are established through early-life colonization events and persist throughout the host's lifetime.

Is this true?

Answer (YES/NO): NO